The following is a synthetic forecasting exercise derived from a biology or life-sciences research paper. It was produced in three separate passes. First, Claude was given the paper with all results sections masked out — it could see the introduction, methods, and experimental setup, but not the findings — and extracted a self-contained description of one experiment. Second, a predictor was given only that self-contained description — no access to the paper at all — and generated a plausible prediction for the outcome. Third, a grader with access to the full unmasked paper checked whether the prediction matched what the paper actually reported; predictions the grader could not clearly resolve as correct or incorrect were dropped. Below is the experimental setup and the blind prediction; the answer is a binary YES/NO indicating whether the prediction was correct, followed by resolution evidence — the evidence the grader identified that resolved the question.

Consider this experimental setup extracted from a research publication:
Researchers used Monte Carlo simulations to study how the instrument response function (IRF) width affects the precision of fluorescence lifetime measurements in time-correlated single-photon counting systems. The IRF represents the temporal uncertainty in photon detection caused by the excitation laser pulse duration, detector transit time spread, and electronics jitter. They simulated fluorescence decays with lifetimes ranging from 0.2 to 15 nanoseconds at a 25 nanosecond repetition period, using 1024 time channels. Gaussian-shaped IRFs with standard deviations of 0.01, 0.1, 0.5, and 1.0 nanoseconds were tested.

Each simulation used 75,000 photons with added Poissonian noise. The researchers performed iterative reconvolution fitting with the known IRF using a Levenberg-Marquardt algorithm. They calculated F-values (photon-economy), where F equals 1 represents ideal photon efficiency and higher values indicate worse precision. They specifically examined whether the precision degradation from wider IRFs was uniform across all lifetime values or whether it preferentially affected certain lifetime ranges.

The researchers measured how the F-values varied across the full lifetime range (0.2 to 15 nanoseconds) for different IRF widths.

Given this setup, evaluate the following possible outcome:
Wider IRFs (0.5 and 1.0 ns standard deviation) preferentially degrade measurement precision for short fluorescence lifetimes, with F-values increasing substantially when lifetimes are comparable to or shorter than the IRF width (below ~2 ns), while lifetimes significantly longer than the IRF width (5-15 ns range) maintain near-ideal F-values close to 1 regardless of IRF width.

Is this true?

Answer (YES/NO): YES